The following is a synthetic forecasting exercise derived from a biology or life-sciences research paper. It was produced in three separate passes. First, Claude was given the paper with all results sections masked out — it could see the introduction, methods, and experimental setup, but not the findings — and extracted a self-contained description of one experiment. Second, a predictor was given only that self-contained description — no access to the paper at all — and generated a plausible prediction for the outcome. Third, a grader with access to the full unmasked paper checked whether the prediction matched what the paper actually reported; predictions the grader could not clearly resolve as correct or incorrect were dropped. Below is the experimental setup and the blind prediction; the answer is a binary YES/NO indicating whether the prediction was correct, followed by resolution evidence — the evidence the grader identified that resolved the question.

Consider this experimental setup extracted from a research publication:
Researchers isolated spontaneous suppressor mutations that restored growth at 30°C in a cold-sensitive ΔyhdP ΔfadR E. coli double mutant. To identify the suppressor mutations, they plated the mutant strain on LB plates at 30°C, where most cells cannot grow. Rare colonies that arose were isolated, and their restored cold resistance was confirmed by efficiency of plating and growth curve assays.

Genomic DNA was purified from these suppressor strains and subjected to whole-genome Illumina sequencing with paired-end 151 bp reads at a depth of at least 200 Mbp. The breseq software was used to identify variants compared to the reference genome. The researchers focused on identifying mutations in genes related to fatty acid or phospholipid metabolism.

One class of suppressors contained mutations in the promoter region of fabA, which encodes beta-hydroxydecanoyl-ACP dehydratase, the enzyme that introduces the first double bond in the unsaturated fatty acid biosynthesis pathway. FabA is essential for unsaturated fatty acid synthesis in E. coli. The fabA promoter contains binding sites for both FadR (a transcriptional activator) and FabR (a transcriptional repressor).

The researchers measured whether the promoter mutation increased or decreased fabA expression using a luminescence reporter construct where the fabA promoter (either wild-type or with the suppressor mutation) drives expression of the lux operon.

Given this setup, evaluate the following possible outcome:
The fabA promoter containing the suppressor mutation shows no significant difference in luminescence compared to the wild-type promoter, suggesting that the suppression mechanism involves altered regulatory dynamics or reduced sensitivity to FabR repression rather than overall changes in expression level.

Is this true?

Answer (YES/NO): NO